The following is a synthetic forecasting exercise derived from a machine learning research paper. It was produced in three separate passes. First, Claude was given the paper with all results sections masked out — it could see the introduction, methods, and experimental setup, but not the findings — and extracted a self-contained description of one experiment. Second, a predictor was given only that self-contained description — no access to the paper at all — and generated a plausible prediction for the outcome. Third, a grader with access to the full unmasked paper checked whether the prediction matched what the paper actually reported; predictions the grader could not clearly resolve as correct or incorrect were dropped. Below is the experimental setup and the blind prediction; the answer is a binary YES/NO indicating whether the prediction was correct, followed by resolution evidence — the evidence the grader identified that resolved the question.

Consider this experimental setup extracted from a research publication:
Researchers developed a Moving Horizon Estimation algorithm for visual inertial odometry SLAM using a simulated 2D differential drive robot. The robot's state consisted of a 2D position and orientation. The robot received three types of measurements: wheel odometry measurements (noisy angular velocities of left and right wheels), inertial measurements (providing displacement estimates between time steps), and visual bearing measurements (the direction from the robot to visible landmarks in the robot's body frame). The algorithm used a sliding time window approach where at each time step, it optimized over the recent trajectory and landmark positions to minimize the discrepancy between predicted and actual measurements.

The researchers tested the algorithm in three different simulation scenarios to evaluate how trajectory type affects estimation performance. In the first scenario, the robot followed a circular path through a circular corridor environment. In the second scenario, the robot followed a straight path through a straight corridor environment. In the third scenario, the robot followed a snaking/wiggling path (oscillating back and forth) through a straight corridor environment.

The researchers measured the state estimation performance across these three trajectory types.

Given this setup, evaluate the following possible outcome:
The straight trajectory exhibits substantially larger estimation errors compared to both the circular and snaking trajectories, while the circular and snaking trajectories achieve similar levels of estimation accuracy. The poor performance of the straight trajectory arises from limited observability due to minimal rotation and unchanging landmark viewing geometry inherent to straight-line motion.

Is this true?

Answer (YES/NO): NO